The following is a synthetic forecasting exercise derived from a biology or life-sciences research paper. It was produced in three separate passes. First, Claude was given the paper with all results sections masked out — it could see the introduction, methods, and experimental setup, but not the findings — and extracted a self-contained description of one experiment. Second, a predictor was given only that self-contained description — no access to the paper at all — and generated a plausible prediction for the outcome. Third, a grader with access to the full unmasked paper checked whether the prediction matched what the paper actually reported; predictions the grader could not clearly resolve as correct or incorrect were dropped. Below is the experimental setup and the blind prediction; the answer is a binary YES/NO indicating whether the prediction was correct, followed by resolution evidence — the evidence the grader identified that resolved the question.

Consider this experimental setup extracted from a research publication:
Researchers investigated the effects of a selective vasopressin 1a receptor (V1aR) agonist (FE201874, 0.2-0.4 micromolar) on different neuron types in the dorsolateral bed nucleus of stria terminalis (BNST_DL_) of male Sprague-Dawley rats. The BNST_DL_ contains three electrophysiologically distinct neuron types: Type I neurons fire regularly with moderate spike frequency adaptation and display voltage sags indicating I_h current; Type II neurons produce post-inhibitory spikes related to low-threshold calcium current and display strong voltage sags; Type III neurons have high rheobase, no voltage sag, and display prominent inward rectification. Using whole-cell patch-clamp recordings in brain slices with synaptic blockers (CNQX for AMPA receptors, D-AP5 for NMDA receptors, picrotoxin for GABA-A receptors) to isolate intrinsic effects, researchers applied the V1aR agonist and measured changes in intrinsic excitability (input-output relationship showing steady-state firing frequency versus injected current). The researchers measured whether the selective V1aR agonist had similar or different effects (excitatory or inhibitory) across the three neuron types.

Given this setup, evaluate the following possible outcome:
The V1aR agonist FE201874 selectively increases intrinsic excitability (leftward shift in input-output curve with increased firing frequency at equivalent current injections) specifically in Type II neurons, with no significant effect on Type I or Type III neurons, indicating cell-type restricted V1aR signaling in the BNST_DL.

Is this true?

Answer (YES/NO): NO